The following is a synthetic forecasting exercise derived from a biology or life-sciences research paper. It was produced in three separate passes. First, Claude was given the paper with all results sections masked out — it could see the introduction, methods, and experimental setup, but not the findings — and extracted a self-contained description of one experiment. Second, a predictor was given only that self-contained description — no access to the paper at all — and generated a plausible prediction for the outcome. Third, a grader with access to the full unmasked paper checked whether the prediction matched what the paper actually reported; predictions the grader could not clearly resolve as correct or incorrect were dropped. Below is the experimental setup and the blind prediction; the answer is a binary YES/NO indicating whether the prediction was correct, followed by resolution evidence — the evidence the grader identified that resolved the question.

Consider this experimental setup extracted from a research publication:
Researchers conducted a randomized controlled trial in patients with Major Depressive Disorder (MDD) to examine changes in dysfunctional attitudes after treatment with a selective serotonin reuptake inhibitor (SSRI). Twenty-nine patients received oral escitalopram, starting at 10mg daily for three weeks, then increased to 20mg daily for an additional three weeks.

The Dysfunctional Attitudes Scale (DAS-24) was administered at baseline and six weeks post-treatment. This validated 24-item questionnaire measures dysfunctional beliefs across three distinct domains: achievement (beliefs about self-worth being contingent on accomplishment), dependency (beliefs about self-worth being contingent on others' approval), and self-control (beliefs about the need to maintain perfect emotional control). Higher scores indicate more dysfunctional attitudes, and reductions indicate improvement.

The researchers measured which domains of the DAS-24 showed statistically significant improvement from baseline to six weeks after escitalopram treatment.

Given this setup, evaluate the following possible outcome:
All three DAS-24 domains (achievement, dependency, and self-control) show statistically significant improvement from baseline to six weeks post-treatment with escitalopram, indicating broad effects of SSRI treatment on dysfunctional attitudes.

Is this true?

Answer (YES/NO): NO